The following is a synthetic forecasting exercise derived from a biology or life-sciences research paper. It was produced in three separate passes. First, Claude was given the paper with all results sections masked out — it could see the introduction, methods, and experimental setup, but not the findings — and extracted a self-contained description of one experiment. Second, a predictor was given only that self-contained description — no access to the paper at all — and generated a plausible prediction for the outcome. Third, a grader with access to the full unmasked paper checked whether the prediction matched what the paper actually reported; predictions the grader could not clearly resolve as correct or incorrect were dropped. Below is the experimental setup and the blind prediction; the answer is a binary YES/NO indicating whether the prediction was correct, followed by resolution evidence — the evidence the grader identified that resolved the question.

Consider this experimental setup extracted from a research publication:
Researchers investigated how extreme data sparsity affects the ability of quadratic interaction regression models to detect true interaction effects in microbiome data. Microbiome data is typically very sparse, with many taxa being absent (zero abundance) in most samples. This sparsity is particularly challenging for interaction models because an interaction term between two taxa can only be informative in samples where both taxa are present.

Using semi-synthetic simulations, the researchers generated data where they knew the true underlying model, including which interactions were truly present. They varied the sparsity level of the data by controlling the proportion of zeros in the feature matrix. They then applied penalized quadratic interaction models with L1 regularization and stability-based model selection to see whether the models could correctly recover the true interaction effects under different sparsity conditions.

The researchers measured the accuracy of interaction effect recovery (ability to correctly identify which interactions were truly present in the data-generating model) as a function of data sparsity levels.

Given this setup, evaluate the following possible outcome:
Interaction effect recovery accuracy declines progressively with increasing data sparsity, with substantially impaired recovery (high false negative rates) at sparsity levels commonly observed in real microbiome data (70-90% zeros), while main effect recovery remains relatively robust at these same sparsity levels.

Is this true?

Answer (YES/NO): NO